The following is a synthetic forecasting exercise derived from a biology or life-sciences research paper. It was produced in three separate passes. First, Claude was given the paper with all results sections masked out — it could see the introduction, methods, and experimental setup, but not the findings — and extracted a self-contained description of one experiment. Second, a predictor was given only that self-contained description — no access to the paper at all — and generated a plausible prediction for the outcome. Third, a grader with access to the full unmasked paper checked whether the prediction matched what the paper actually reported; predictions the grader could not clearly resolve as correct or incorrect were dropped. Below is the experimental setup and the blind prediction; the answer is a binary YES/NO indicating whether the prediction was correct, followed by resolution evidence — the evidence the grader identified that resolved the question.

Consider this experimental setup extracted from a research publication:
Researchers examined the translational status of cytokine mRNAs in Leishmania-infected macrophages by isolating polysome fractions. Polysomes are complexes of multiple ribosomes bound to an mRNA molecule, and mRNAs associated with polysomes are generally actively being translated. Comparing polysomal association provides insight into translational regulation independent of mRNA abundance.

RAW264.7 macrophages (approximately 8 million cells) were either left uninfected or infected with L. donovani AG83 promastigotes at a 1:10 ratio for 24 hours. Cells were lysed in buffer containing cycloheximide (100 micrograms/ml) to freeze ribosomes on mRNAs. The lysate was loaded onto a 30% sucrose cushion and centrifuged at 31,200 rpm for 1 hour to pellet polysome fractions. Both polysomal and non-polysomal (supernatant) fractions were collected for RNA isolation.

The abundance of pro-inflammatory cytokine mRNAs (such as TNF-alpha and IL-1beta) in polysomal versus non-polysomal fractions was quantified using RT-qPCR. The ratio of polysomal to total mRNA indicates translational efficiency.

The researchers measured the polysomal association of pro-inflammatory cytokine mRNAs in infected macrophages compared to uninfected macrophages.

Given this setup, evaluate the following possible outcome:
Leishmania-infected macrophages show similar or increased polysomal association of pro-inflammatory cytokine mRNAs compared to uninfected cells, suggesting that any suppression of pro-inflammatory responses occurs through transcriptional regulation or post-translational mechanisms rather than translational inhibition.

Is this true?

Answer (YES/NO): NO